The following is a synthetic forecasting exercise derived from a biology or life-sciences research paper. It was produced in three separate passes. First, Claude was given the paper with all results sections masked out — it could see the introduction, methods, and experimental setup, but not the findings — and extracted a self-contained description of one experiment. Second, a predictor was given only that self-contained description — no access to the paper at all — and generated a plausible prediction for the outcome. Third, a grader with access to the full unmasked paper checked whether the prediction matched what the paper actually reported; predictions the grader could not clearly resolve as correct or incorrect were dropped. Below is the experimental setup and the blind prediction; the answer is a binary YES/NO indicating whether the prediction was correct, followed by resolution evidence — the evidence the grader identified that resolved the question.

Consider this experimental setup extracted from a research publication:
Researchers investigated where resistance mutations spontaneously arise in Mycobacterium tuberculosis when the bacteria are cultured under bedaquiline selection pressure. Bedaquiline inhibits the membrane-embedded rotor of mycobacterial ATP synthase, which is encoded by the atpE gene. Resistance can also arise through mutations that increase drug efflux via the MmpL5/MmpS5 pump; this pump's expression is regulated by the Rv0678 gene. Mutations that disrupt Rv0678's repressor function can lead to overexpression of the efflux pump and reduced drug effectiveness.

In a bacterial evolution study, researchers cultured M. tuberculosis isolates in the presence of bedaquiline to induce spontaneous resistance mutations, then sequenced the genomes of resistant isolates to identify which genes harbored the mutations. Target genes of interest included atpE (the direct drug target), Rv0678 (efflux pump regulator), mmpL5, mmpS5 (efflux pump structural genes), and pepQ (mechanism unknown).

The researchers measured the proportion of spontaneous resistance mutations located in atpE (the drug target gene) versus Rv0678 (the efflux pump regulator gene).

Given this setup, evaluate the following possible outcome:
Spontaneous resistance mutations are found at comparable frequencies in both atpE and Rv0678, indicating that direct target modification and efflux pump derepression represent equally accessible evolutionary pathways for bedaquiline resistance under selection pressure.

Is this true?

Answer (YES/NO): NO